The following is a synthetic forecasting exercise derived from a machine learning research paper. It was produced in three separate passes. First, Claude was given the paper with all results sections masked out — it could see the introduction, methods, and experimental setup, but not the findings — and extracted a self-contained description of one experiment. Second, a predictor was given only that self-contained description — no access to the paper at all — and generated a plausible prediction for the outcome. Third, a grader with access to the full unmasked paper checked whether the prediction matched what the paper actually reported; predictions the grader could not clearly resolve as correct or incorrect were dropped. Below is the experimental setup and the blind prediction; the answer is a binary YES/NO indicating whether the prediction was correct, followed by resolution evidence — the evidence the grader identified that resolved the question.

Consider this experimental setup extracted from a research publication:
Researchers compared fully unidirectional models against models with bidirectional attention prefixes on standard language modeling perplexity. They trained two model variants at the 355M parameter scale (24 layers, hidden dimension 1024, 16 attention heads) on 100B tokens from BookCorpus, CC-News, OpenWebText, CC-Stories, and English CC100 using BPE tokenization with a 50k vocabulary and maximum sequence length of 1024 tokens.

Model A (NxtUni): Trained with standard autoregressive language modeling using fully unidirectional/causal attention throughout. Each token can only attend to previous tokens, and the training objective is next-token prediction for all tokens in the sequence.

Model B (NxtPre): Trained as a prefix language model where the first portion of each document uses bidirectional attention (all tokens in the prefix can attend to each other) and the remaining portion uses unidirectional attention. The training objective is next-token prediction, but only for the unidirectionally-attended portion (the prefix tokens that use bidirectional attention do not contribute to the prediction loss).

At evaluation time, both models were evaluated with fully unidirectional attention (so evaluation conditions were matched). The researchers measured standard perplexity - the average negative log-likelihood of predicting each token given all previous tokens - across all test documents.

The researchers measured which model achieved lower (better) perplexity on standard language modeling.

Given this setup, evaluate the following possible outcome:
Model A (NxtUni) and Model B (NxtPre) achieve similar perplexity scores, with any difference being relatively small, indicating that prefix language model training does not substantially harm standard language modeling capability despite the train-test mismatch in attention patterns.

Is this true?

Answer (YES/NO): NO